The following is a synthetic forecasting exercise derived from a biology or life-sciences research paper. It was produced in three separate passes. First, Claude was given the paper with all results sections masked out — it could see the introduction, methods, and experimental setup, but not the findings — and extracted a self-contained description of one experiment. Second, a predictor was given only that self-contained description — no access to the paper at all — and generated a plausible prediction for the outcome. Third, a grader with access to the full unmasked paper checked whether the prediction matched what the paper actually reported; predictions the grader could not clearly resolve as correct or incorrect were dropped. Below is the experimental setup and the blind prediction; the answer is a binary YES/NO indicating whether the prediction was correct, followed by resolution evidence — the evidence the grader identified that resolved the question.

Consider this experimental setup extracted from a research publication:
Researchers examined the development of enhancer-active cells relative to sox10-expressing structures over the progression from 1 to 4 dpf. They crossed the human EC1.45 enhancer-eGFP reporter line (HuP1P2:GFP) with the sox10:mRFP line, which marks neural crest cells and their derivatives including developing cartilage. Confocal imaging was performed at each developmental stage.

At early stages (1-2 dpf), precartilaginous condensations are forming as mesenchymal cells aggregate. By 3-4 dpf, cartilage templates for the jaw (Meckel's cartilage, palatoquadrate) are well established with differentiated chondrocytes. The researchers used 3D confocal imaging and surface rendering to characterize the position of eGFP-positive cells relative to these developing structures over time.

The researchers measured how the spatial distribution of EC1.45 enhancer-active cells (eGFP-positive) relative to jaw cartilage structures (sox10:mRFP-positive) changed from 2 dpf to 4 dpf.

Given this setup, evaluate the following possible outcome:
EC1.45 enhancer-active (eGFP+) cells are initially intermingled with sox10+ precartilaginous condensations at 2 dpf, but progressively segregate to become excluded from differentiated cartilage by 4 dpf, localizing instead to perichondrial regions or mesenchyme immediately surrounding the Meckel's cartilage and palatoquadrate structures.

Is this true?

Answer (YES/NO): YES